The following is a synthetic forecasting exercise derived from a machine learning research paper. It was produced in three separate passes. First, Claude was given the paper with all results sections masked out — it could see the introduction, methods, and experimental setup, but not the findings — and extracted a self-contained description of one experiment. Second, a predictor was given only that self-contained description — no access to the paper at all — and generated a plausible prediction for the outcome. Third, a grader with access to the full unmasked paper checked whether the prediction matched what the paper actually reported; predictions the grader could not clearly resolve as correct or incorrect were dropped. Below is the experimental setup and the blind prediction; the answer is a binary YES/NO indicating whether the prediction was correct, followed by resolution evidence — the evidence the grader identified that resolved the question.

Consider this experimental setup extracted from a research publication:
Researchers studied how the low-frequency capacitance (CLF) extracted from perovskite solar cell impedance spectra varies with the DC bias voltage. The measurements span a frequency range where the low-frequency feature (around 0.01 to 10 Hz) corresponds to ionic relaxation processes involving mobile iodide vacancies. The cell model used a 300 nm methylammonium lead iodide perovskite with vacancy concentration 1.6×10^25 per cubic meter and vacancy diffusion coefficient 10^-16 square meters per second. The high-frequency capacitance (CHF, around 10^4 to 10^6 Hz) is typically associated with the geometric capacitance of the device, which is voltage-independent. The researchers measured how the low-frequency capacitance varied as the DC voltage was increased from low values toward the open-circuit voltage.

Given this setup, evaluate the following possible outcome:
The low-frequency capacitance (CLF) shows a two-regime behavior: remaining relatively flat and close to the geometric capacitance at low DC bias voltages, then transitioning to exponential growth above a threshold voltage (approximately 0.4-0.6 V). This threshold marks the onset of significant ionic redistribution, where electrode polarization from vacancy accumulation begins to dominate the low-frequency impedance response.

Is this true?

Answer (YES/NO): NO